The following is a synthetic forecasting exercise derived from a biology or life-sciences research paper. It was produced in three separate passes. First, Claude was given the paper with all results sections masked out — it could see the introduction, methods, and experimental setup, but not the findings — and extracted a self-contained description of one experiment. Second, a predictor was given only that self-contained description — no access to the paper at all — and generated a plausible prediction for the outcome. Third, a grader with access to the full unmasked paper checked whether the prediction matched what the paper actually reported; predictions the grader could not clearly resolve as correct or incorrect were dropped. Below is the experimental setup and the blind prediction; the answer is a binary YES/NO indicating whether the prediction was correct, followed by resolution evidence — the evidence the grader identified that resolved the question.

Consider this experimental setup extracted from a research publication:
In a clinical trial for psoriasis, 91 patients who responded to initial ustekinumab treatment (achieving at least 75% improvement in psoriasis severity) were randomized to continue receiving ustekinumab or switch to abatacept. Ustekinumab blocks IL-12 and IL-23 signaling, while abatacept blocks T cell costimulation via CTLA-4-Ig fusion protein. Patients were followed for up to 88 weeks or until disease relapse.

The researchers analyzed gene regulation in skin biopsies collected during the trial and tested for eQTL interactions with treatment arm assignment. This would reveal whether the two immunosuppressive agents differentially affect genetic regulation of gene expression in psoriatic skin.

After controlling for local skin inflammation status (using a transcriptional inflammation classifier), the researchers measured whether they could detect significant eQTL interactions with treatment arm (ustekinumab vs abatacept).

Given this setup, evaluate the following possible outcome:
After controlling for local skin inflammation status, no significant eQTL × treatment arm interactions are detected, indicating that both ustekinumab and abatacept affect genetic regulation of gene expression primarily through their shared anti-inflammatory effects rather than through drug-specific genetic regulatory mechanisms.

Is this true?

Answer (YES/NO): YES